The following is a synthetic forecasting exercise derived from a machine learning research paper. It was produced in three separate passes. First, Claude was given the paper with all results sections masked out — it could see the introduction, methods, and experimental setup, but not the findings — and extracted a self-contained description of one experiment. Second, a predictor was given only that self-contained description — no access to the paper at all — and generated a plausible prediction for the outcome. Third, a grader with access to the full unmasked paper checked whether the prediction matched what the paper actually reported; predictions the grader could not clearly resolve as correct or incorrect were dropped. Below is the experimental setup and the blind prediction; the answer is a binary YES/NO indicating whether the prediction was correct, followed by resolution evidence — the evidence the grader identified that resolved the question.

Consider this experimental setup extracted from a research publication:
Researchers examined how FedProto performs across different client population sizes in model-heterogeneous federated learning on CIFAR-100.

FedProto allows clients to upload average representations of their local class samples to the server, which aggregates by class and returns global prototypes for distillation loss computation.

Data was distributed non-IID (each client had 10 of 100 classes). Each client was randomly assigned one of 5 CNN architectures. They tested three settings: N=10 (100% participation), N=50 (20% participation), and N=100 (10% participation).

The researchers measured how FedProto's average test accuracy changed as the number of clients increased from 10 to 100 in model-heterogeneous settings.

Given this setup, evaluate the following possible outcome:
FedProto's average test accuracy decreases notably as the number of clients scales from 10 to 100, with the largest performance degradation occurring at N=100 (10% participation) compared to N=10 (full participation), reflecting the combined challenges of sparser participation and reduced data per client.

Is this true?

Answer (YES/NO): YES